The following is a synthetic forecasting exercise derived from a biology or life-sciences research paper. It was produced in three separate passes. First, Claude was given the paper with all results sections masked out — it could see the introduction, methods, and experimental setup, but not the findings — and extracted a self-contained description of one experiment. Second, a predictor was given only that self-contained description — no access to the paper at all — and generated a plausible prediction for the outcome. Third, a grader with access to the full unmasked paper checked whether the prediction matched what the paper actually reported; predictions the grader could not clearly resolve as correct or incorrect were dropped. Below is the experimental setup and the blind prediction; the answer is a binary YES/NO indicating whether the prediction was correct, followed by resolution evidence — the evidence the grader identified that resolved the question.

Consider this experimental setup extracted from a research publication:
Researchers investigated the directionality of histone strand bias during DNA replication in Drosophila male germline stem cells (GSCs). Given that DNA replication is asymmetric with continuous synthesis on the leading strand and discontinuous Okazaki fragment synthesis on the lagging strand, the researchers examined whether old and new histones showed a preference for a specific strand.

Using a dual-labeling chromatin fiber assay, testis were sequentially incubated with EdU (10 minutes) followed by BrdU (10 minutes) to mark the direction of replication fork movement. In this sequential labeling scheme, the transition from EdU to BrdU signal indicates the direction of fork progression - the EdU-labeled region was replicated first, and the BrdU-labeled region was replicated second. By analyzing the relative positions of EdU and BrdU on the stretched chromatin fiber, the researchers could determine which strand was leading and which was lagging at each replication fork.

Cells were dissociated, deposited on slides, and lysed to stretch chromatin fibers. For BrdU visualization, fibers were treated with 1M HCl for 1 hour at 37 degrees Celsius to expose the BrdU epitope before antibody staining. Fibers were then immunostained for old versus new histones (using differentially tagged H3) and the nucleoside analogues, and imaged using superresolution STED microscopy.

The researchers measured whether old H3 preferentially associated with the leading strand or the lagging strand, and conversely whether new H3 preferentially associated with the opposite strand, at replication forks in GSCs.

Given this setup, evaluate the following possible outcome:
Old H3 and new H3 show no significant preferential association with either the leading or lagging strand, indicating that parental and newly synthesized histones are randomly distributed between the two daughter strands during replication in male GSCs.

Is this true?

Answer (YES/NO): NO